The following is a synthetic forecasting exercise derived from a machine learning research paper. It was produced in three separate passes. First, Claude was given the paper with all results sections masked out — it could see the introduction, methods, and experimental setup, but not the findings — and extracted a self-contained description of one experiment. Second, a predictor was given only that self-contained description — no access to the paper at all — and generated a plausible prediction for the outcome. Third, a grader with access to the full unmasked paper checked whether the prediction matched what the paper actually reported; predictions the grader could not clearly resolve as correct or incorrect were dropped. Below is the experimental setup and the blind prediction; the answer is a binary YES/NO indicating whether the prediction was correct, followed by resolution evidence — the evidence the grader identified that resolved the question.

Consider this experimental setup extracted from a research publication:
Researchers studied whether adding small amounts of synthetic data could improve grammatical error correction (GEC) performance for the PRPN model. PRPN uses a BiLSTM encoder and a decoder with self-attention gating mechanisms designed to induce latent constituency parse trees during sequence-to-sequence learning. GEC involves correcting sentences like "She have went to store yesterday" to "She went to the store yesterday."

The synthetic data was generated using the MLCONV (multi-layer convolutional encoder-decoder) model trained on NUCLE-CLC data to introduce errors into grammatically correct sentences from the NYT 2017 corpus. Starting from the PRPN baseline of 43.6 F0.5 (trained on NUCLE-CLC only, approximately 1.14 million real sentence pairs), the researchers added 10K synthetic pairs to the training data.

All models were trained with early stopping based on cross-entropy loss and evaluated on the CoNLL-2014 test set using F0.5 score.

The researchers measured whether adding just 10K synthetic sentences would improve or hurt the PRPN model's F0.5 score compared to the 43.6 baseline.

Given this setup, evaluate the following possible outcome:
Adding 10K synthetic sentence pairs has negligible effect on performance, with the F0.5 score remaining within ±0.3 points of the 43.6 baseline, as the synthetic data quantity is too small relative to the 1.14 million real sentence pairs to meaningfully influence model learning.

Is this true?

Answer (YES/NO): NO